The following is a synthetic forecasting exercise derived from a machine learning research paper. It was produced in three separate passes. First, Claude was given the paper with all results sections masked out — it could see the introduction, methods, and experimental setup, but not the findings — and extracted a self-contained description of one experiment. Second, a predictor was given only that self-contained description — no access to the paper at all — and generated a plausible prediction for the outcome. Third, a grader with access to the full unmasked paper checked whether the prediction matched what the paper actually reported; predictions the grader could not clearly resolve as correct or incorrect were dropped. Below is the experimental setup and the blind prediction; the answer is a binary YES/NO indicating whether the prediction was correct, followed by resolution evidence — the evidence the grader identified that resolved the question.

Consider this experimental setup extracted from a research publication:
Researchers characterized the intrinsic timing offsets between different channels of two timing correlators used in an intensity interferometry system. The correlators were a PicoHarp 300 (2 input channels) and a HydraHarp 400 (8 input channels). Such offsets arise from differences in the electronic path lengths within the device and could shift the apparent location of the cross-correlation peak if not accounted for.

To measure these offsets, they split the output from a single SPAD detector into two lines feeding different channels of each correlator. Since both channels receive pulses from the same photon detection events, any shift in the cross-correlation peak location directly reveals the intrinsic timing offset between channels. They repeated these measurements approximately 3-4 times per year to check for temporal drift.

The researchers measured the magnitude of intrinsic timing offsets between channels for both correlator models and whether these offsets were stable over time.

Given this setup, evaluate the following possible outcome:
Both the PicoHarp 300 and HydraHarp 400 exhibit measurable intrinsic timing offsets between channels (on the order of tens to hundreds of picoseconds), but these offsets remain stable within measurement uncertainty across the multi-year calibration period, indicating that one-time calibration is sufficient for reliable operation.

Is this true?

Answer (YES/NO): NO